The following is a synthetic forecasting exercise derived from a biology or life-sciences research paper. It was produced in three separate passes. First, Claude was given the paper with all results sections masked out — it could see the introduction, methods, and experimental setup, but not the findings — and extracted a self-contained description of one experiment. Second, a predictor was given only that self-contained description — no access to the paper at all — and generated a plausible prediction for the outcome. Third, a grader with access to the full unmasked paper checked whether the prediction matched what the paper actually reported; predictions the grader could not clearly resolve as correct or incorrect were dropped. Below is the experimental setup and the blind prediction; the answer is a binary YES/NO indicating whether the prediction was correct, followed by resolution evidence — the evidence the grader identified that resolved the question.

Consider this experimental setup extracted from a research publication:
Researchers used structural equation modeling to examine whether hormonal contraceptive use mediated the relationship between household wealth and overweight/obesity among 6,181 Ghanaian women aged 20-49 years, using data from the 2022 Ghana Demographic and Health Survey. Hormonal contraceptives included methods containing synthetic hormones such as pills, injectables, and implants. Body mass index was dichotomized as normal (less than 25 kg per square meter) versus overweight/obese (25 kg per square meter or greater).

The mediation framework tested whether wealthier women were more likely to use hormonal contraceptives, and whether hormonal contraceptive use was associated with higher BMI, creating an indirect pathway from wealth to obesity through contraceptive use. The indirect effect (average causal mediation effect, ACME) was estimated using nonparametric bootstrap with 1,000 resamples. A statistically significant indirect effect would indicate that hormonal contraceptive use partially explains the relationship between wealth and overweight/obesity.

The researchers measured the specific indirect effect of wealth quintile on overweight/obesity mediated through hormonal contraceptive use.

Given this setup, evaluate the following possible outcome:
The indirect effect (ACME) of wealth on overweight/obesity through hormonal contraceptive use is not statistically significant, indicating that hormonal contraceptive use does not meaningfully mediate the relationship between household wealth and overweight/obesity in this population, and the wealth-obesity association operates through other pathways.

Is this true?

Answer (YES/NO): YES